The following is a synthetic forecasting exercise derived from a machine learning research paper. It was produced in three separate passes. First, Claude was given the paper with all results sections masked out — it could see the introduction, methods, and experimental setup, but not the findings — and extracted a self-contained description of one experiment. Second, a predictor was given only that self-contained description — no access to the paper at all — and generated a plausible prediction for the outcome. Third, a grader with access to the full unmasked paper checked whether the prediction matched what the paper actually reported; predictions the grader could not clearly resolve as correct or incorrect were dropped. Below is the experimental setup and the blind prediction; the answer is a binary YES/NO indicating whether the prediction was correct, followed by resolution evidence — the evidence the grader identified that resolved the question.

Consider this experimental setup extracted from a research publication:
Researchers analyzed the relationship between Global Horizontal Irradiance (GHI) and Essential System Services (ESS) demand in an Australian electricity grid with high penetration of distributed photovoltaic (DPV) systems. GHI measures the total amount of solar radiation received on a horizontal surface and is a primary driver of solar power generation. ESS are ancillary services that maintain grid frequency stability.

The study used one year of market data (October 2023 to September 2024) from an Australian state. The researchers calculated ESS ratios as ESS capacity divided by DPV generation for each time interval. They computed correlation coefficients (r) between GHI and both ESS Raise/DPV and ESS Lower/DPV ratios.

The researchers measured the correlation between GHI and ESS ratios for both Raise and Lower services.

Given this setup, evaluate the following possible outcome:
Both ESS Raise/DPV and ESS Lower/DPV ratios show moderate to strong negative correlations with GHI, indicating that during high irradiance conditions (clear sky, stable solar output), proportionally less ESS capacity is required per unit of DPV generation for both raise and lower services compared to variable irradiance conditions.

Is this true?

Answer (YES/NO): NO